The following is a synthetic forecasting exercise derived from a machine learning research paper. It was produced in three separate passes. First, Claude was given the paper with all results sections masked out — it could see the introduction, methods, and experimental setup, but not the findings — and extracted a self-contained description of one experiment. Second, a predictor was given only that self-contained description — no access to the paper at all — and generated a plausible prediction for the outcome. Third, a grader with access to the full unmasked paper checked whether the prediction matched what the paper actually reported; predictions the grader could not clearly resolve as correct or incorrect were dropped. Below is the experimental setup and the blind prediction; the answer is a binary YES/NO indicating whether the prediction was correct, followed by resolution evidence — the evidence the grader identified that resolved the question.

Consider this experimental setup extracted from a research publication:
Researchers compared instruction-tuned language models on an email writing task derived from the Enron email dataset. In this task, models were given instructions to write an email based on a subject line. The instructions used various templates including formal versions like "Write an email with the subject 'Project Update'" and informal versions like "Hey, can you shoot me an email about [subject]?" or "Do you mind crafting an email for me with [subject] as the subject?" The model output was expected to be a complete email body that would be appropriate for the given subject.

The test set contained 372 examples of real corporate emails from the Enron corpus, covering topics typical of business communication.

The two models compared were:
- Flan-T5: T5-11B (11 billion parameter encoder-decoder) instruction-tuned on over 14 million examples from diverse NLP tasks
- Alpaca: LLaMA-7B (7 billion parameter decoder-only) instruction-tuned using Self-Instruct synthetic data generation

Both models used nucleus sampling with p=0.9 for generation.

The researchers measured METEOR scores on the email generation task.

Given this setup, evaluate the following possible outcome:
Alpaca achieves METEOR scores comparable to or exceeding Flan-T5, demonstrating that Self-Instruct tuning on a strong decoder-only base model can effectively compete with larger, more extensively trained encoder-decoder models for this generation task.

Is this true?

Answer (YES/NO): NO